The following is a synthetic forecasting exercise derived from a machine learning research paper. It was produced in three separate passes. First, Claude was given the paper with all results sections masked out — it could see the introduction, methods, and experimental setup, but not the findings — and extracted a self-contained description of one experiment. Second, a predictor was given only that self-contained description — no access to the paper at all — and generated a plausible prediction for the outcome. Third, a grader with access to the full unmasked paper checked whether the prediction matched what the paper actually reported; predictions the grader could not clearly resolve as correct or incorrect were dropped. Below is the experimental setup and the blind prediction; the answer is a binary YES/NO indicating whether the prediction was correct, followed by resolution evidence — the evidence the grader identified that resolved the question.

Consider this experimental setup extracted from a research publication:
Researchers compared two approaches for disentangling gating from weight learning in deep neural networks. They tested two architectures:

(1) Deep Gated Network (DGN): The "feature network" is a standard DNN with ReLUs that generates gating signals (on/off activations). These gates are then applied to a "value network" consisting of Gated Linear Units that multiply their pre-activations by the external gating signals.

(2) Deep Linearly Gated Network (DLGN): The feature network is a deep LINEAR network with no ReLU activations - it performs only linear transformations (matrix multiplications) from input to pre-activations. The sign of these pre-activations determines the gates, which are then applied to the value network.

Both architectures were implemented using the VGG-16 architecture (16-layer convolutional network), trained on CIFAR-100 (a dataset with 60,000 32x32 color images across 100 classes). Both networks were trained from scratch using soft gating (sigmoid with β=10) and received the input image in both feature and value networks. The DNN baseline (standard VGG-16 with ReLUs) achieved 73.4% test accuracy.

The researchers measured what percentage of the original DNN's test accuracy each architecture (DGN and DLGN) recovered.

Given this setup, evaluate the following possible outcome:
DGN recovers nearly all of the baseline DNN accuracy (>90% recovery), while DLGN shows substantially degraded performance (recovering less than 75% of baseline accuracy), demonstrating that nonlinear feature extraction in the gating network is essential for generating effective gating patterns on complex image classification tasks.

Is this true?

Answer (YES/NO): NO